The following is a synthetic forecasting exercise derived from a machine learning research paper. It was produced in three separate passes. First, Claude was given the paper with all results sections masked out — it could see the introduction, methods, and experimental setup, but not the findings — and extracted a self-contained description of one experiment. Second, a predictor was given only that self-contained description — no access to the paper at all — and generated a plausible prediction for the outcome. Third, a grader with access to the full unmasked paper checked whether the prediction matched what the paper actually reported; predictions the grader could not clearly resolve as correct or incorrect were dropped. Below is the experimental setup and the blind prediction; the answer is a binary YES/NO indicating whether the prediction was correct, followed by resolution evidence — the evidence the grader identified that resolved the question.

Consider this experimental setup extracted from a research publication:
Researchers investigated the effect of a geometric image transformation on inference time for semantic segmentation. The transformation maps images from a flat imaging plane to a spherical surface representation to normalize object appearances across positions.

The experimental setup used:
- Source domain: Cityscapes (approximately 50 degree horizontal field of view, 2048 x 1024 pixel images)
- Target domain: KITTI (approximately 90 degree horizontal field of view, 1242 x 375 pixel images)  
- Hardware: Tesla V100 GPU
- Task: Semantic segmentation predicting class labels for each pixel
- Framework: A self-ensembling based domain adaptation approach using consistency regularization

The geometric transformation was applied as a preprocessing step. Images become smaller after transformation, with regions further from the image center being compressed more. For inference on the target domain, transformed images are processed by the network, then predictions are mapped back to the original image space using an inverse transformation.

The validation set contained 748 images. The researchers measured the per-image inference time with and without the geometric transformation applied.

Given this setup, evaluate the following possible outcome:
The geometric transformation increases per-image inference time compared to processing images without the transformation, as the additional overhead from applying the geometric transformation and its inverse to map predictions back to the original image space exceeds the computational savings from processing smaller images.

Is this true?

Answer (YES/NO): YES